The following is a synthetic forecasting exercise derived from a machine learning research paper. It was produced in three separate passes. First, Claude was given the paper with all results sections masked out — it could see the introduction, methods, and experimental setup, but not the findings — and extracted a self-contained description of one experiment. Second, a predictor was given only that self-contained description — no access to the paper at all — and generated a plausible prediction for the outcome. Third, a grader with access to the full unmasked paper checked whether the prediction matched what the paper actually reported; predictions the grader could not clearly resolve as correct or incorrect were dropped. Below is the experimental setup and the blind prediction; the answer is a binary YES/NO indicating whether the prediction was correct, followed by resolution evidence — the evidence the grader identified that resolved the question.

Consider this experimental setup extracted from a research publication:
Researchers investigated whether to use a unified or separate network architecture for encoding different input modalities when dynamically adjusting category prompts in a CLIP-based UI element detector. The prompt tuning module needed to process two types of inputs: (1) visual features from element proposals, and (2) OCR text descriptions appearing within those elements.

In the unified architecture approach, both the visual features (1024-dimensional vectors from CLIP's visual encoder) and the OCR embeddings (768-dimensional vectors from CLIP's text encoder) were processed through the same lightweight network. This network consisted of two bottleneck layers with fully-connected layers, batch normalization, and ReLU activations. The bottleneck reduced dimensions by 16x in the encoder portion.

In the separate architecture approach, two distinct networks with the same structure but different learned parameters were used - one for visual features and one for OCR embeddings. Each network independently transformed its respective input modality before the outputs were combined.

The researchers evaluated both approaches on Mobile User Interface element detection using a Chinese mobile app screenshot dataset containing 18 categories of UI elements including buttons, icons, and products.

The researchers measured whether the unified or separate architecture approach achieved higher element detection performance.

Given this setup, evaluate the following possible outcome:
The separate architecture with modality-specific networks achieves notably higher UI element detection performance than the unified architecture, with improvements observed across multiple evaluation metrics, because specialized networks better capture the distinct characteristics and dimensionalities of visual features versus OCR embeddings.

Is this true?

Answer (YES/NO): NO